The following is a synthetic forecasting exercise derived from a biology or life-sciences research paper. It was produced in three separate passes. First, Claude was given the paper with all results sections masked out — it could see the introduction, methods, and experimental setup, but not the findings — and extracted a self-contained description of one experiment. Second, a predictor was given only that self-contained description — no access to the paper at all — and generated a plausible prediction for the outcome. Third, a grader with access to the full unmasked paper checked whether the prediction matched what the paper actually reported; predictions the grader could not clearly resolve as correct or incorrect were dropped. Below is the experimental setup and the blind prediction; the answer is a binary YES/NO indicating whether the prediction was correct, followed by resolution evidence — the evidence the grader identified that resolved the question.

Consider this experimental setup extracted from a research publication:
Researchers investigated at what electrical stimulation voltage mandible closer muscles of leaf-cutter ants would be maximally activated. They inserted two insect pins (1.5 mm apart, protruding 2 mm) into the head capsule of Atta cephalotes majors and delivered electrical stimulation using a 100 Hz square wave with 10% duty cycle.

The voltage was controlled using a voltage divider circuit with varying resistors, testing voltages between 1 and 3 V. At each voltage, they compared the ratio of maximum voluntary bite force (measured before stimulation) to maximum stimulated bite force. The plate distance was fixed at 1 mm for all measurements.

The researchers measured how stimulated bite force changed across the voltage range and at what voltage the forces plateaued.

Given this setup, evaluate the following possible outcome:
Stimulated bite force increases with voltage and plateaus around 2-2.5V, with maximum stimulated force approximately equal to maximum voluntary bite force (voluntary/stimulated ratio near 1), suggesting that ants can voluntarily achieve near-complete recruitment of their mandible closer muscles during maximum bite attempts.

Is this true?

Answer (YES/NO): YES